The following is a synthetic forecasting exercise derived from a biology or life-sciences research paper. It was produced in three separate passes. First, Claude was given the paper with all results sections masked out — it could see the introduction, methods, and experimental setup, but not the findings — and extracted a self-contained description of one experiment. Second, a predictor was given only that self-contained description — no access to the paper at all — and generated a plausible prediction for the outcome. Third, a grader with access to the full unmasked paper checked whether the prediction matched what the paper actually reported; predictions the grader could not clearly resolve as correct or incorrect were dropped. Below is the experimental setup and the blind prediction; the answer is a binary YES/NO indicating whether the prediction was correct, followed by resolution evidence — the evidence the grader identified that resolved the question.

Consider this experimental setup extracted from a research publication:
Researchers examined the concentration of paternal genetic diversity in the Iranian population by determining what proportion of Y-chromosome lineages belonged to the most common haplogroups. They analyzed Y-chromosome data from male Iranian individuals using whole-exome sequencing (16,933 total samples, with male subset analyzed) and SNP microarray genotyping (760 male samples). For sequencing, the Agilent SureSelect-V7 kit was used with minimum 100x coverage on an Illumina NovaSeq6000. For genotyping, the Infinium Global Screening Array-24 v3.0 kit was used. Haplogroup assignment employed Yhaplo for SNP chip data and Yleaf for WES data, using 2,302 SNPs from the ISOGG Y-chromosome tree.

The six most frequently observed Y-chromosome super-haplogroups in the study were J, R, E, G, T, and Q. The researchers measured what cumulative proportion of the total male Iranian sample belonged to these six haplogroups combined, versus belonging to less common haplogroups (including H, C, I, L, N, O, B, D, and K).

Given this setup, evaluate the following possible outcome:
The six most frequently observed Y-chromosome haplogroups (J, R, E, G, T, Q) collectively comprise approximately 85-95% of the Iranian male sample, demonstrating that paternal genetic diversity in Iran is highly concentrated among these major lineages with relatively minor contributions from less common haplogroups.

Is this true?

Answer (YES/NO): YES